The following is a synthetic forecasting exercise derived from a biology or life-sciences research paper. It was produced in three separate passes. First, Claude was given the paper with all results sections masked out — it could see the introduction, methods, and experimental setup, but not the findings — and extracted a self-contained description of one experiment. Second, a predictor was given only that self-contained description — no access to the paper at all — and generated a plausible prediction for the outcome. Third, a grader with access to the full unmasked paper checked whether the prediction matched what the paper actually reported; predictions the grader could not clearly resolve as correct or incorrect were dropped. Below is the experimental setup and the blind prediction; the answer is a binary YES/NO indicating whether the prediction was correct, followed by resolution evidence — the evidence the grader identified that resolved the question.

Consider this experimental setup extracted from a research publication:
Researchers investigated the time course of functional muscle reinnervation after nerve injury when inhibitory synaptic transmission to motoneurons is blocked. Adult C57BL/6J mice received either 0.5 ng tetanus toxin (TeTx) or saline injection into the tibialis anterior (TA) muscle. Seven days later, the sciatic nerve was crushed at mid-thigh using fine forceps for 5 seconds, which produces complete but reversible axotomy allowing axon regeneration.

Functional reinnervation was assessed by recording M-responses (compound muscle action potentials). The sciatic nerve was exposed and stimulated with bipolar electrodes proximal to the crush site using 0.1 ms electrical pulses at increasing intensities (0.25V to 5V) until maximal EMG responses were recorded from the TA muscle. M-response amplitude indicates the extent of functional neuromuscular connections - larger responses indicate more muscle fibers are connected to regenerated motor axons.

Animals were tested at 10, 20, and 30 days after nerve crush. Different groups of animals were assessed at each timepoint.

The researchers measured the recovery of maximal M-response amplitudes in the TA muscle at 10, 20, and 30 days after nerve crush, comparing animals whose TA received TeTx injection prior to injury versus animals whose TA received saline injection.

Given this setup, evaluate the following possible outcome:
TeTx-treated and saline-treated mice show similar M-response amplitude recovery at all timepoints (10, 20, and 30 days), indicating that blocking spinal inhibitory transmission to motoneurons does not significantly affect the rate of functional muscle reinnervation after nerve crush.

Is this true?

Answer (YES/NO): NO